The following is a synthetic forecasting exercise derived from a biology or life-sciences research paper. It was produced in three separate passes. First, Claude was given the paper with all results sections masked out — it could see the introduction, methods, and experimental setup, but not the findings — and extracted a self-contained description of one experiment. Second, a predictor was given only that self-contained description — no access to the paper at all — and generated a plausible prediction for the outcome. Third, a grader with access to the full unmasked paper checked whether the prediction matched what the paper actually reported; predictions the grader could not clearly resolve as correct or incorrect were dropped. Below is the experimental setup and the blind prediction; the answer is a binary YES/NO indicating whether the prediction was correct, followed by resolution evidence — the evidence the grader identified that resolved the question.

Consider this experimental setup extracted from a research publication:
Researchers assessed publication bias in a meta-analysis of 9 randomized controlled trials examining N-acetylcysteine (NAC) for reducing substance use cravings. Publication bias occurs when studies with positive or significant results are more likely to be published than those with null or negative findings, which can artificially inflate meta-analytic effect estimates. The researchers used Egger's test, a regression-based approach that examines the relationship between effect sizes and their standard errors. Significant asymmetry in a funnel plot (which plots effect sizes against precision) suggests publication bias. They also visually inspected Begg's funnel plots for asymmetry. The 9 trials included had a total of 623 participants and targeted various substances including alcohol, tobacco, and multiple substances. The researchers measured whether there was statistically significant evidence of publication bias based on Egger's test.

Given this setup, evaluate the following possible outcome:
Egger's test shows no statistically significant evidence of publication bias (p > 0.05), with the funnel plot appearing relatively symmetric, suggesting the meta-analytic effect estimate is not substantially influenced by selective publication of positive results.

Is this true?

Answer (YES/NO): NO